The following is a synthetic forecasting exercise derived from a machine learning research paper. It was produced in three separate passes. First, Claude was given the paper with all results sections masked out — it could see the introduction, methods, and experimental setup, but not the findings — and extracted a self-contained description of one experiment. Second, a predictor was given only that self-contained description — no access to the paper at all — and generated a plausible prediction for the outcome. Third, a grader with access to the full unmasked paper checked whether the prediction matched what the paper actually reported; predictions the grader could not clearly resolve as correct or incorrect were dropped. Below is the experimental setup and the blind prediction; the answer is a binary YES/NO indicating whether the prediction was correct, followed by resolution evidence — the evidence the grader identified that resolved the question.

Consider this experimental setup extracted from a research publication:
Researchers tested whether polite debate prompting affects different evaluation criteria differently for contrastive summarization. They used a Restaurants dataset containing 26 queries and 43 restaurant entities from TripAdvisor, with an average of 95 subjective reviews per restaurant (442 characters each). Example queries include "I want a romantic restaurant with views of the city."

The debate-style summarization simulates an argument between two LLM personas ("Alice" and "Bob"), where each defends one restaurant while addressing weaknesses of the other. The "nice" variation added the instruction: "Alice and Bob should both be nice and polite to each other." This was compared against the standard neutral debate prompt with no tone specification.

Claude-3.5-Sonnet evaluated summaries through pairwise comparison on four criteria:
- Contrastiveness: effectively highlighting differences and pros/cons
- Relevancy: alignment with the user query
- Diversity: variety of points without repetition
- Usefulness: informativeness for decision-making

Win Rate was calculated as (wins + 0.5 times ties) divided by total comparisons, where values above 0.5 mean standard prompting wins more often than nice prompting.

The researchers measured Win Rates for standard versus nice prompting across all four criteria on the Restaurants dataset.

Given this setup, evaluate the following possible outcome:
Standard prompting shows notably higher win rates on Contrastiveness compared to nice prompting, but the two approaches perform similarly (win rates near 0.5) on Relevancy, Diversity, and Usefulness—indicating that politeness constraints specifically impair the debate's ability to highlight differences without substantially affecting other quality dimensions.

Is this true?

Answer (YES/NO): NO